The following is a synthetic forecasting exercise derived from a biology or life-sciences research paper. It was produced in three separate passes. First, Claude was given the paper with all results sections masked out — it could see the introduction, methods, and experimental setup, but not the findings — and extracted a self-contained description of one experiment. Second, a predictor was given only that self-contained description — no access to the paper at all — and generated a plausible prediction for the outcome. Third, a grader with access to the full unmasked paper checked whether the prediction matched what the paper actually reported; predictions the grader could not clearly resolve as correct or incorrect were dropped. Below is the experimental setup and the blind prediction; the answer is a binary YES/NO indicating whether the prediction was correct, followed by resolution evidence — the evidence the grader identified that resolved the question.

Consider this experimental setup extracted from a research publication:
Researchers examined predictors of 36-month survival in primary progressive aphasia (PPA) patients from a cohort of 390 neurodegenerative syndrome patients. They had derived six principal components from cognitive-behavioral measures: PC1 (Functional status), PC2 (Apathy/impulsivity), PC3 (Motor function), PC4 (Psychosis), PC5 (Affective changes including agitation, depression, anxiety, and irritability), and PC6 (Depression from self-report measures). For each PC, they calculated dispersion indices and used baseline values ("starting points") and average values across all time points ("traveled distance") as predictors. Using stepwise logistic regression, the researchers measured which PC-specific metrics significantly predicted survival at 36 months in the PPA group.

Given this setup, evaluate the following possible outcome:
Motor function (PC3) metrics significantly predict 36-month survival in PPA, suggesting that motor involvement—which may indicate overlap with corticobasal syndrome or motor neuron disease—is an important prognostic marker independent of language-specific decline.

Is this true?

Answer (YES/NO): YES